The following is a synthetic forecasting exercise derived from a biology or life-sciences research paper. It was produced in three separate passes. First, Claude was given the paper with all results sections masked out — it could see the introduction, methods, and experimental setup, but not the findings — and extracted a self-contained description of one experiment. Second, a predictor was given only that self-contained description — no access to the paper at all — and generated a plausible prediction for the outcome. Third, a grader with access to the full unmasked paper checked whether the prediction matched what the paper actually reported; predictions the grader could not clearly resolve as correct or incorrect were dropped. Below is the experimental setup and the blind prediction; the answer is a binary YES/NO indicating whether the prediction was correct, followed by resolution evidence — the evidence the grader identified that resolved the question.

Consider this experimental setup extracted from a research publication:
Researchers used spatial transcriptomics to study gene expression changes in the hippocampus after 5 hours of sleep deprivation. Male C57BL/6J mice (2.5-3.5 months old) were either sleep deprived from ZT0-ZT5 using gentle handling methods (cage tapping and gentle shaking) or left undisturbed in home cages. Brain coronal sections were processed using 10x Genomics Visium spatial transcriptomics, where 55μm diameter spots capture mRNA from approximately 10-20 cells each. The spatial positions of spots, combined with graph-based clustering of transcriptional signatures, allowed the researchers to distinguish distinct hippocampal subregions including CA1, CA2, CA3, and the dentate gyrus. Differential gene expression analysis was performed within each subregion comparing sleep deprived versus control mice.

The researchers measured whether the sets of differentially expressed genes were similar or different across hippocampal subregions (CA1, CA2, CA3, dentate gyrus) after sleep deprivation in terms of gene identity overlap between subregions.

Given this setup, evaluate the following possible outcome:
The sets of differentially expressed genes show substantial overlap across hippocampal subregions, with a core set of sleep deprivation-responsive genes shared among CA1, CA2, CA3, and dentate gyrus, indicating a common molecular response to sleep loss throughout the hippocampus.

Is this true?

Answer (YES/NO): NO